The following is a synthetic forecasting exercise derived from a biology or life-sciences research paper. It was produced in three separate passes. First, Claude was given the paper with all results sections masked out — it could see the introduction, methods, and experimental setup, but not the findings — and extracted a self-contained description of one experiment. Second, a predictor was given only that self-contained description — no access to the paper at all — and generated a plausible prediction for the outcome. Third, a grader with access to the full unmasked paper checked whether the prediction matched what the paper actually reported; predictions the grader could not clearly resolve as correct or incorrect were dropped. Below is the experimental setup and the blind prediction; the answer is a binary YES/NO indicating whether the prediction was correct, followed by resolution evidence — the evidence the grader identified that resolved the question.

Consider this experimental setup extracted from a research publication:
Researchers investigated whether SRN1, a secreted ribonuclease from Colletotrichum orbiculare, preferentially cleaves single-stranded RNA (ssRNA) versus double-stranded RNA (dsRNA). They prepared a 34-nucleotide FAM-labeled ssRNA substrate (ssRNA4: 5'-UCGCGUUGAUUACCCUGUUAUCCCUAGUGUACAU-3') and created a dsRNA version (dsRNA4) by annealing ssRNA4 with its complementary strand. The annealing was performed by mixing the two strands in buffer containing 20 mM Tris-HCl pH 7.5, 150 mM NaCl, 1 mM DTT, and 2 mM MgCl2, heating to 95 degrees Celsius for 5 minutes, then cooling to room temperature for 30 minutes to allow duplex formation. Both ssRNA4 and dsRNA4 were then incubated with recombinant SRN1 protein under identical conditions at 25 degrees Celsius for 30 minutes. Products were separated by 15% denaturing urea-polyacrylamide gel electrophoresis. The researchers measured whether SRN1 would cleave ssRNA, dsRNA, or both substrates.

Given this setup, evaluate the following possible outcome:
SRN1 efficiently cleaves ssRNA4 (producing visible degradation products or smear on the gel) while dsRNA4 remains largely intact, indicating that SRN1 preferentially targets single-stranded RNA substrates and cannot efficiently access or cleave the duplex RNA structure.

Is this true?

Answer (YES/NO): YES